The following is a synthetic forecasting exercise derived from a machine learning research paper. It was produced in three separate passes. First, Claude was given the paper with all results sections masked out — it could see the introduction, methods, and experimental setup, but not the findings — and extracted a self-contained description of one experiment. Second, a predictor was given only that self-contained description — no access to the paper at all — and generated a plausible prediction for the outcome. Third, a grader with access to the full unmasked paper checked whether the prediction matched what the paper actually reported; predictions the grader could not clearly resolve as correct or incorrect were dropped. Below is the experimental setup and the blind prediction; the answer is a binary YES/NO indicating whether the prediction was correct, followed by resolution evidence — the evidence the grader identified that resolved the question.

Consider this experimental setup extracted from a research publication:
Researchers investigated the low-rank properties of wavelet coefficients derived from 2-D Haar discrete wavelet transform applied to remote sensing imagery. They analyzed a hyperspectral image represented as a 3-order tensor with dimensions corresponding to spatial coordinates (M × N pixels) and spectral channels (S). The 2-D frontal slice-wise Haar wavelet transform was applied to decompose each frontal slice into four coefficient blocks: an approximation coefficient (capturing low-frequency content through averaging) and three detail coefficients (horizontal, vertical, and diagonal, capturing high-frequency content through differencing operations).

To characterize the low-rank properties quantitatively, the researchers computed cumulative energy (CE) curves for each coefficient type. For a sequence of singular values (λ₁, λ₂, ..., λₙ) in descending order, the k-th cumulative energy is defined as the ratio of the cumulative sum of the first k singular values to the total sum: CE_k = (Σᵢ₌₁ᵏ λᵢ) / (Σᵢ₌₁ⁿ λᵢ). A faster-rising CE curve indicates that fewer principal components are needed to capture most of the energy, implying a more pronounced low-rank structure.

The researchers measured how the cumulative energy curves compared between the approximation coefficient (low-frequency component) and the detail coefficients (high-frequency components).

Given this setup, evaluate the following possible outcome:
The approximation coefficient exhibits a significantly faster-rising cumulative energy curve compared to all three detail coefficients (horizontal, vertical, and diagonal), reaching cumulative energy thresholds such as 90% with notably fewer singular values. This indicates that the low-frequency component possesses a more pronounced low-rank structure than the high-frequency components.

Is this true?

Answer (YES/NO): YES